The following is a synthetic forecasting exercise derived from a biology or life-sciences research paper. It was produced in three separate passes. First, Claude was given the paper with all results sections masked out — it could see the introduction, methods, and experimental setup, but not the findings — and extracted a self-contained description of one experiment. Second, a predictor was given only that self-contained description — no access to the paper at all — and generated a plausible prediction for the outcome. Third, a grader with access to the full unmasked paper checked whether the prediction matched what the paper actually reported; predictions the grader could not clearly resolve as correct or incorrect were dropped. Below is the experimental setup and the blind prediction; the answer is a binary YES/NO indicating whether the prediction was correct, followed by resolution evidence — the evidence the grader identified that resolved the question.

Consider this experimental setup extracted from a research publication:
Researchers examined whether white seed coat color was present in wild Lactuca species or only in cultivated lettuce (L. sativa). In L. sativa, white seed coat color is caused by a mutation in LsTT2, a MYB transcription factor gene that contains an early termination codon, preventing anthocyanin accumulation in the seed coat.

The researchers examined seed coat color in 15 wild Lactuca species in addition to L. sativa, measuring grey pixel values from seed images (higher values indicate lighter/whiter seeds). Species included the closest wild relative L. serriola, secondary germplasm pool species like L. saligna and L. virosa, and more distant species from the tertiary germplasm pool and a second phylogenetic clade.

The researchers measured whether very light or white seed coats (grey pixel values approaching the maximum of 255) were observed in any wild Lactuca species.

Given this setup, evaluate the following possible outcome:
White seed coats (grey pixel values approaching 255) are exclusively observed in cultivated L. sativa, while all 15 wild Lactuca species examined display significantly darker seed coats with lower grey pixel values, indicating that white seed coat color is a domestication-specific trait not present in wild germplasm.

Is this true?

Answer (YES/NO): YES